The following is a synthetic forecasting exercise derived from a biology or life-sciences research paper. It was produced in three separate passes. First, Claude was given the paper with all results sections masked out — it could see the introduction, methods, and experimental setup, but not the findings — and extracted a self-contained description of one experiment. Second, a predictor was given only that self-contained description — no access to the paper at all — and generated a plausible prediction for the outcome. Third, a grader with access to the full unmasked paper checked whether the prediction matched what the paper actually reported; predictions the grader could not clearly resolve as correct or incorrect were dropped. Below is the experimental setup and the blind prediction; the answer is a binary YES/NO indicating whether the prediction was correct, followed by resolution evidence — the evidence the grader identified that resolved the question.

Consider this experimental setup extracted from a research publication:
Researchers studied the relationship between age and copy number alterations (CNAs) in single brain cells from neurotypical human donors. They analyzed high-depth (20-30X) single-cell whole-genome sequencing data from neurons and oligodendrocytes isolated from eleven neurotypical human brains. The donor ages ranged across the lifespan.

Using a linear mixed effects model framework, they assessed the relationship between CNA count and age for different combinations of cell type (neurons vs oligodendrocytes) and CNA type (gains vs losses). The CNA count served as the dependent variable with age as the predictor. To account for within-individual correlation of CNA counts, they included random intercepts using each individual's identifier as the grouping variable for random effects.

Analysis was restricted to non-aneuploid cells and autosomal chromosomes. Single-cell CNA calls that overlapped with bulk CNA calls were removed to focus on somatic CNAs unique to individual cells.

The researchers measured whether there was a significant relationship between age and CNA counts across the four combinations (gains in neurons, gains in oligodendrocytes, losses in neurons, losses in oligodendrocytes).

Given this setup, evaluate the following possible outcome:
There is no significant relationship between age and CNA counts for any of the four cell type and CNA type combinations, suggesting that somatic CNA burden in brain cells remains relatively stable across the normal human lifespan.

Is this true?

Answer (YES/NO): NO